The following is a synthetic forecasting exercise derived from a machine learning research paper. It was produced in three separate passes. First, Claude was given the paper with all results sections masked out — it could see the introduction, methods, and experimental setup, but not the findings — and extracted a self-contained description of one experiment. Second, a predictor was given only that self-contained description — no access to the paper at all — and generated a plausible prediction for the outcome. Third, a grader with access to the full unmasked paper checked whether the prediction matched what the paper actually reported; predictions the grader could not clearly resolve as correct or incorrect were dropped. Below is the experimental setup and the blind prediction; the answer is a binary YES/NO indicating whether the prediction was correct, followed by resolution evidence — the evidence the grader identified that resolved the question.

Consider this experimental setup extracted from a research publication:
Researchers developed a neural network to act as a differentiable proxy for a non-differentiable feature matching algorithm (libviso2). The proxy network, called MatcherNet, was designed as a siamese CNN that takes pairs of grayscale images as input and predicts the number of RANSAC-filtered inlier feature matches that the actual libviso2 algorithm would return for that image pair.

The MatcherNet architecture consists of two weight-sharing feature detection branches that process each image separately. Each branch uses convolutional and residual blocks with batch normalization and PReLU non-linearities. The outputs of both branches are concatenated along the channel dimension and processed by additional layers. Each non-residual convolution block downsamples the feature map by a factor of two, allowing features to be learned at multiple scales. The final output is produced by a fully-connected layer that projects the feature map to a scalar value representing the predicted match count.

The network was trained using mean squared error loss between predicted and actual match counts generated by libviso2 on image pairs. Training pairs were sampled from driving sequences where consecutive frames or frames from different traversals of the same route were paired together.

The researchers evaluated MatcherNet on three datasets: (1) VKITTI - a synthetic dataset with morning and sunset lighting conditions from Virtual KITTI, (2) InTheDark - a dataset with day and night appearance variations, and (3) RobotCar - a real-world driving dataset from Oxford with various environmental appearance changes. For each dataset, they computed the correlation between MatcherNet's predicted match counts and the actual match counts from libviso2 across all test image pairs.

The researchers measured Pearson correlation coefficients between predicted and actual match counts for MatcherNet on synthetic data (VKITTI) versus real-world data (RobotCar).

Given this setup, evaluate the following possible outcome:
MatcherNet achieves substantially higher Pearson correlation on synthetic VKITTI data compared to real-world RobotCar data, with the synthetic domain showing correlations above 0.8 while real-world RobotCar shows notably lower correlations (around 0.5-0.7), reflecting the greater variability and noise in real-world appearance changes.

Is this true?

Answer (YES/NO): NO